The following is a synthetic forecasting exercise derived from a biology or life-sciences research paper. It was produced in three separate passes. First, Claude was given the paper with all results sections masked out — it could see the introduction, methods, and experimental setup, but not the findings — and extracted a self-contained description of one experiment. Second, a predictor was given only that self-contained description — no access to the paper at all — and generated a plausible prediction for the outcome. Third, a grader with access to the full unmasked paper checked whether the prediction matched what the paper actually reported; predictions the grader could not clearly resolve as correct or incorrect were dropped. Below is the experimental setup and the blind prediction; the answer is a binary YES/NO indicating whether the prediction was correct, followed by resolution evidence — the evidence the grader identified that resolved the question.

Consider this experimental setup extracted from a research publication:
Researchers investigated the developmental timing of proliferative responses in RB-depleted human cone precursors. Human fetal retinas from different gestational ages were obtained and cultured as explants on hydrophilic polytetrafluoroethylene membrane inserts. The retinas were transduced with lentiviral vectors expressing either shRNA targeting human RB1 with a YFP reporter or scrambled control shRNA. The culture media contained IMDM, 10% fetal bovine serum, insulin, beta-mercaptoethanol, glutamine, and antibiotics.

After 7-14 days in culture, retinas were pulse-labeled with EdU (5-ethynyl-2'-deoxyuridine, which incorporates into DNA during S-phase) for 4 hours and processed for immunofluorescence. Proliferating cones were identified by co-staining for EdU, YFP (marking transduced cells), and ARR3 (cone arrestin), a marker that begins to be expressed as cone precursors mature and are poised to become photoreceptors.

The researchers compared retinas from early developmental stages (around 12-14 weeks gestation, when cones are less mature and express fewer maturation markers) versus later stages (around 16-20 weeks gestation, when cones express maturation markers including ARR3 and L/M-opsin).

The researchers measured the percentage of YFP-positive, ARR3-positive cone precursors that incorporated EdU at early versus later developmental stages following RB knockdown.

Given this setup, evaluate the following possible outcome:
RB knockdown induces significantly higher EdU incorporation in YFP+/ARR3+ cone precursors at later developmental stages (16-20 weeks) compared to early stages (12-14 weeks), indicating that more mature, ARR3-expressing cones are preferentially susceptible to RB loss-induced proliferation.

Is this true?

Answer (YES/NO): YES